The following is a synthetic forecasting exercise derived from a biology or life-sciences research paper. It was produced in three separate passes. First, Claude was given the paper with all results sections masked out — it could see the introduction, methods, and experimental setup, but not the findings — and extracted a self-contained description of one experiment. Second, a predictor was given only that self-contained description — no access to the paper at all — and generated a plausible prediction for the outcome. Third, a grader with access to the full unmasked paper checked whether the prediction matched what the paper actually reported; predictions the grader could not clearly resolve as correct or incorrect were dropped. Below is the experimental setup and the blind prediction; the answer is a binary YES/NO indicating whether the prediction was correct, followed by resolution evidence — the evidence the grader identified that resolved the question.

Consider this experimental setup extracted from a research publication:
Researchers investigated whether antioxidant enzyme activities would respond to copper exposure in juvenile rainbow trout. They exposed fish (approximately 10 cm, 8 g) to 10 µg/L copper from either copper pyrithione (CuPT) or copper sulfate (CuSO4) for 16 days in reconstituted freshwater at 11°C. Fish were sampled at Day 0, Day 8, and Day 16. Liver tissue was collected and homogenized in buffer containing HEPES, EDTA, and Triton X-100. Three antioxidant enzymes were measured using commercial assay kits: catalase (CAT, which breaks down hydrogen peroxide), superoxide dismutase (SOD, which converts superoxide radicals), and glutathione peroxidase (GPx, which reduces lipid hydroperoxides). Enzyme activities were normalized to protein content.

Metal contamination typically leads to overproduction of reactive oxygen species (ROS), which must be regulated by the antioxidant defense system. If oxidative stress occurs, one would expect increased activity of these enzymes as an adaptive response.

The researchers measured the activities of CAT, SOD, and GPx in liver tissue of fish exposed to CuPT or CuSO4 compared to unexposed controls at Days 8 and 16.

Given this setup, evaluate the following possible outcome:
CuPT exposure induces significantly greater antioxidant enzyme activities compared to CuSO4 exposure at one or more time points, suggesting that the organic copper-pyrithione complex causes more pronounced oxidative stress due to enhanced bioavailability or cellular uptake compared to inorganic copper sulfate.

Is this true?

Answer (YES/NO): NO